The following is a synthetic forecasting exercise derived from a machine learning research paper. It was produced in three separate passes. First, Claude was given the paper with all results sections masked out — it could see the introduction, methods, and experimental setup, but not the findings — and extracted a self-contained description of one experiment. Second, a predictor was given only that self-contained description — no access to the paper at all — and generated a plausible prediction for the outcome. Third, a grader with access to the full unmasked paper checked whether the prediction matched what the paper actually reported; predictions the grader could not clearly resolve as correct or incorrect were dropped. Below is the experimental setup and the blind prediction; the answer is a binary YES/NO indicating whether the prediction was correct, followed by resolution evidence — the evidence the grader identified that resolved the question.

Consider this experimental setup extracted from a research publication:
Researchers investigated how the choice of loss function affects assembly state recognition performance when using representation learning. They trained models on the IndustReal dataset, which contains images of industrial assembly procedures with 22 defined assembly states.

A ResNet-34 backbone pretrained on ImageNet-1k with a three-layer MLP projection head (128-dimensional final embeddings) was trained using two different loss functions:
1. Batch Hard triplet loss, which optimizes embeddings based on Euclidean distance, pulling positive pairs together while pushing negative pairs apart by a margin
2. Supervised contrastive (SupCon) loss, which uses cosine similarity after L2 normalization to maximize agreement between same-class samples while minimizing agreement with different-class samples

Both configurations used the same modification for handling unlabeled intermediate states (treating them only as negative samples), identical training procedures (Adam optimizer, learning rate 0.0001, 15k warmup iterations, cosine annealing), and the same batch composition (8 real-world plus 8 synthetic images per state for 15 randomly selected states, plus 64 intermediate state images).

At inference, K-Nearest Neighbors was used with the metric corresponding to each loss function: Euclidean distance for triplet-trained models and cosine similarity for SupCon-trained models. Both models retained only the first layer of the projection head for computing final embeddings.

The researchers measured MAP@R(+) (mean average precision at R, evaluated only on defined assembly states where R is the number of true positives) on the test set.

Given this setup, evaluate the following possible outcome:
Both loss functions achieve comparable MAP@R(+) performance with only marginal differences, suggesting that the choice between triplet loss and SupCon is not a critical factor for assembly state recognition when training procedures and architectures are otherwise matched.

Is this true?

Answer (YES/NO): NO